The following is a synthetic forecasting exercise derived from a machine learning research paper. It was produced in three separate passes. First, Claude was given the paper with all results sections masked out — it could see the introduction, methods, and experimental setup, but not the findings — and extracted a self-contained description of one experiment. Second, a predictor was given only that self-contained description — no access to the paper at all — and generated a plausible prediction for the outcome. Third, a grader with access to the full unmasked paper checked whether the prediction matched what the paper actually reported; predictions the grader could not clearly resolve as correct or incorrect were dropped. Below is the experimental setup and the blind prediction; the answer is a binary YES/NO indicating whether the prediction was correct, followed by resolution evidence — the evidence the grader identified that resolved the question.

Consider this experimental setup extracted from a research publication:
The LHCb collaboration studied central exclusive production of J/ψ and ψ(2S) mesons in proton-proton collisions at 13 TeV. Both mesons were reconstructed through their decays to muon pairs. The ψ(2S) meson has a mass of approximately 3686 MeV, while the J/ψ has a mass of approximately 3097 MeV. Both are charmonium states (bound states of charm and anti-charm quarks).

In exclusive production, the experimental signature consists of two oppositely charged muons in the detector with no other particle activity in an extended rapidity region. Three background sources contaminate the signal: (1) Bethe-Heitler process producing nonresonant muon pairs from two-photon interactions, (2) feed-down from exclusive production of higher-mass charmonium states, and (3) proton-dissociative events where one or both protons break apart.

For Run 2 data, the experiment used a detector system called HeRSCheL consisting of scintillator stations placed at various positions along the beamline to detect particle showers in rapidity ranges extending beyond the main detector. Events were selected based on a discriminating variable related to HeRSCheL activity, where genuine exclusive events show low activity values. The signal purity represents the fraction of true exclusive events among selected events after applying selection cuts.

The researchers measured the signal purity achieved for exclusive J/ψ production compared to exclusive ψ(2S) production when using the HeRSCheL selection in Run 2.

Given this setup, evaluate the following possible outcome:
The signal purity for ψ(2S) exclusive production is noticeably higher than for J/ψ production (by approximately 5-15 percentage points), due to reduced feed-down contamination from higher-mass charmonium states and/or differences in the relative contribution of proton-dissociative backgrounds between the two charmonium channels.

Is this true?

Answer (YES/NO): NO